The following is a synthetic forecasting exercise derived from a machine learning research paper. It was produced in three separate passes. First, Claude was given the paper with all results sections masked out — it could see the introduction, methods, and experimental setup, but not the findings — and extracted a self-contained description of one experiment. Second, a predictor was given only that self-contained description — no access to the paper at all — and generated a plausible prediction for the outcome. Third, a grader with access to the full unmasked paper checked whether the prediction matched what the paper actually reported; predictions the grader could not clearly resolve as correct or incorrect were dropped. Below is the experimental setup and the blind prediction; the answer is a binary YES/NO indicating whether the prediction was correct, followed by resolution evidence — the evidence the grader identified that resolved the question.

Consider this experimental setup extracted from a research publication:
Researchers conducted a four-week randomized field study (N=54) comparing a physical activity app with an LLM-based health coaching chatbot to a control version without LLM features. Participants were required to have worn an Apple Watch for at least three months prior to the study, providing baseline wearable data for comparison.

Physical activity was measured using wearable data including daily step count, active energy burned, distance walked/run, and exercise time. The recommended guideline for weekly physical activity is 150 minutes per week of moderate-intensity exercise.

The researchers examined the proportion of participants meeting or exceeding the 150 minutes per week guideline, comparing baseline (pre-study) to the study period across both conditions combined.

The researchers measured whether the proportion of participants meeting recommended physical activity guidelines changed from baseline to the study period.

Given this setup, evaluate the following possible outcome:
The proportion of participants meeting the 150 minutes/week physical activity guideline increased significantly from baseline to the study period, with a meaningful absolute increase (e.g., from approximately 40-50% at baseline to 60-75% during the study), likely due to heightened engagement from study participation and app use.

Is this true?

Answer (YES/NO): NO